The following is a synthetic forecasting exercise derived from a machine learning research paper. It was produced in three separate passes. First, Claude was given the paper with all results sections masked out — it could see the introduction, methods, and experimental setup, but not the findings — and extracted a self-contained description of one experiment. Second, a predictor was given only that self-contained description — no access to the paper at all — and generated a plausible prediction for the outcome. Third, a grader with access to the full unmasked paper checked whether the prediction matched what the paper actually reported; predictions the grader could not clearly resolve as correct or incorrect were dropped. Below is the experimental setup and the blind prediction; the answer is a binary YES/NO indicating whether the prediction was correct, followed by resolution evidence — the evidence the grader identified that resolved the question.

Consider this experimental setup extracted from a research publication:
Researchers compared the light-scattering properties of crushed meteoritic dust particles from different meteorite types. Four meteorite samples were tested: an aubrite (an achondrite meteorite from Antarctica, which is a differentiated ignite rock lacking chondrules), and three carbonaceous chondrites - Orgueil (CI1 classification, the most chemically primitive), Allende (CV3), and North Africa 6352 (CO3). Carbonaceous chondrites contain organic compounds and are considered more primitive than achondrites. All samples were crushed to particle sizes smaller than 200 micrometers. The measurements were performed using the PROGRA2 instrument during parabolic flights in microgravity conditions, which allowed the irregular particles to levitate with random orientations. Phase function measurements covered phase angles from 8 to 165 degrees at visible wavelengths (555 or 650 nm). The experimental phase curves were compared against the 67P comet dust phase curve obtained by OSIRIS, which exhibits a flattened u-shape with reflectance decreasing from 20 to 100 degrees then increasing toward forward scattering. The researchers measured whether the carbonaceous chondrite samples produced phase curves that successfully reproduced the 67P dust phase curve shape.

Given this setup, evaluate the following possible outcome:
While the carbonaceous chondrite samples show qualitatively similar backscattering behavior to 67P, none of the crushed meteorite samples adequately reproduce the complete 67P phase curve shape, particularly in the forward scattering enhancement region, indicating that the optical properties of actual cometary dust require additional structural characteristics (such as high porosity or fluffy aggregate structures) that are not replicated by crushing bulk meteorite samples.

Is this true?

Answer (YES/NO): NO